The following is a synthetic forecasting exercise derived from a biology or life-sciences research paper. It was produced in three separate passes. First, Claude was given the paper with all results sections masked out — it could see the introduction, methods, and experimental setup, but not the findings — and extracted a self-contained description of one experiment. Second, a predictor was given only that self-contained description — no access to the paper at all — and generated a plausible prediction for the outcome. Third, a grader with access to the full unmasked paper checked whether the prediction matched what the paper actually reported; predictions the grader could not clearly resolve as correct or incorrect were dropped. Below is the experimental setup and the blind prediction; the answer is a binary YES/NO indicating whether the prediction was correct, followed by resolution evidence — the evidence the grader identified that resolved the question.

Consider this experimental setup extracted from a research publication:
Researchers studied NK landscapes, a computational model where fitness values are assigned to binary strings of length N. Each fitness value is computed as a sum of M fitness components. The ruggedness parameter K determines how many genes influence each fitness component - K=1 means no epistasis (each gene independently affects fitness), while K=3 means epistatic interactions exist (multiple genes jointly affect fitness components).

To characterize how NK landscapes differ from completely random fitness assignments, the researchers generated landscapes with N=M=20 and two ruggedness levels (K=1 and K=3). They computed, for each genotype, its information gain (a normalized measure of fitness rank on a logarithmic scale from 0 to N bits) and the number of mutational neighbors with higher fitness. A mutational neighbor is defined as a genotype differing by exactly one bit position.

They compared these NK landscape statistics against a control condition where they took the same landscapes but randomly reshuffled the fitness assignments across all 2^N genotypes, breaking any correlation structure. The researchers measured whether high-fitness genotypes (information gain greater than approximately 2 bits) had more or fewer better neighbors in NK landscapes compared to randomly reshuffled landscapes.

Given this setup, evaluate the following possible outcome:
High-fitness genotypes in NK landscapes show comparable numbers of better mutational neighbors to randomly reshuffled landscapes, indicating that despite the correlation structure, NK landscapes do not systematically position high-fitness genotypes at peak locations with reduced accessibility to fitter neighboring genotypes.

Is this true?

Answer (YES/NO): NO